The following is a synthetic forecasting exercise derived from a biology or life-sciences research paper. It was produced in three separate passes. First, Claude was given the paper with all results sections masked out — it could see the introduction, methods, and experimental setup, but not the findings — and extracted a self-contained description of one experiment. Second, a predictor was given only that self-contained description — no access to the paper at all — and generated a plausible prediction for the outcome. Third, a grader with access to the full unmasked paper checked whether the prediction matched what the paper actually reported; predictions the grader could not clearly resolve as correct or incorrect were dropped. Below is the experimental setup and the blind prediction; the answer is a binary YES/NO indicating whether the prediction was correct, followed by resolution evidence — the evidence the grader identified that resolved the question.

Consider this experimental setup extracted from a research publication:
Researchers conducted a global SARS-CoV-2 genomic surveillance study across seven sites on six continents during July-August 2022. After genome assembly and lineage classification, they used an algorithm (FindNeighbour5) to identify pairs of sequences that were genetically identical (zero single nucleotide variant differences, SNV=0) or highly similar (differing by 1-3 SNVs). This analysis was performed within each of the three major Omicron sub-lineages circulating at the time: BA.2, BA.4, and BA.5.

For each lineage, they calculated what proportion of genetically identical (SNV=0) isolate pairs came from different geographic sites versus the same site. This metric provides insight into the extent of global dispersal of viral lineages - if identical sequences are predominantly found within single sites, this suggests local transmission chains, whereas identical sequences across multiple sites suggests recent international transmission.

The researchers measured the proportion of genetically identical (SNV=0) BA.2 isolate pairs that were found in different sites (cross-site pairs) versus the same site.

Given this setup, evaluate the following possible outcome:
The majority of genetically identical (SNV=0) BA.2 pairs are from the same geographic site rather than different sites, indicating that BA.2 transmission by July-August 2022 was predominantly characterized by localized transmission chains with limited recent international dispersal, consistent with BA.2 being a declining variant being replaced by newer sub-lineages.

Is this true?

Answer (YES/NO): NO